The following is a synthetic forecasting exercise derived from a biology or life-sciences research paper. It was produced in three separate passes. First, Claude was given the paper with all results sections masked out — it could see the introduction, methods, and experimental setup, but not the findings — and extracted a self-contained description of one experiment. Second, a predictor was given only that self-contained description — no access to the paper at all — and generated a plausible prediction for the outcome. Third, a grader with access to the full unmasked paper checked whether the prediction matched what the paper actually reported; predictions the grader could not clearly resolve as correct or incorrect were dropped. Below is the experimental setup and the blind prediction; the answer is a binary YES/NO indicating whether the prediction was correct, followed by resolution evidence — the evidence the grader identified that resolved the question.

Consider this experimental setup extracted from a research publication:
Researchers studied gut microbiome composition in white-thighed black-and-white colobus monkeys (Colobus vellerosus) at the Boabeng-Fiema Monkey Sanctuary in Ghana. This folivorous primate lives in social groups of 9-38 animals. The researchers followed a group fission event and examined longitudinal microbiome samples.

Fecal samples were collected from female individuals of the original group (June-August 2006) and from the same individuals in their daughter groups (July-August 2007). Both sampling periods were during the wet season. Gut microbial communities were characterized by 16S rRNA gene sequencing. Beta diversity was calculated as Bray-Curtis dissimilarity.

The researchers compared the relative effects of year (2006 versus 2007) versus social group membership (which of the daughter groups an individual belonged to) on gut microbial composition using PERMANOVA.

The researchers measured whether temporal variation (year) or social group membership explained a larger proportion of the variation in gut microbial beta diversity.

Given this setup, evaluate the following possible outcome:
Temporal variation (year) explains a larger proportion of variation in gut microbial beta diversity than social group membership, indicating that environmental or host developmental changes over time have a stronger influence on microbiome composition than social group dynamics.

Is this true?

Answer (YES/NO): YES